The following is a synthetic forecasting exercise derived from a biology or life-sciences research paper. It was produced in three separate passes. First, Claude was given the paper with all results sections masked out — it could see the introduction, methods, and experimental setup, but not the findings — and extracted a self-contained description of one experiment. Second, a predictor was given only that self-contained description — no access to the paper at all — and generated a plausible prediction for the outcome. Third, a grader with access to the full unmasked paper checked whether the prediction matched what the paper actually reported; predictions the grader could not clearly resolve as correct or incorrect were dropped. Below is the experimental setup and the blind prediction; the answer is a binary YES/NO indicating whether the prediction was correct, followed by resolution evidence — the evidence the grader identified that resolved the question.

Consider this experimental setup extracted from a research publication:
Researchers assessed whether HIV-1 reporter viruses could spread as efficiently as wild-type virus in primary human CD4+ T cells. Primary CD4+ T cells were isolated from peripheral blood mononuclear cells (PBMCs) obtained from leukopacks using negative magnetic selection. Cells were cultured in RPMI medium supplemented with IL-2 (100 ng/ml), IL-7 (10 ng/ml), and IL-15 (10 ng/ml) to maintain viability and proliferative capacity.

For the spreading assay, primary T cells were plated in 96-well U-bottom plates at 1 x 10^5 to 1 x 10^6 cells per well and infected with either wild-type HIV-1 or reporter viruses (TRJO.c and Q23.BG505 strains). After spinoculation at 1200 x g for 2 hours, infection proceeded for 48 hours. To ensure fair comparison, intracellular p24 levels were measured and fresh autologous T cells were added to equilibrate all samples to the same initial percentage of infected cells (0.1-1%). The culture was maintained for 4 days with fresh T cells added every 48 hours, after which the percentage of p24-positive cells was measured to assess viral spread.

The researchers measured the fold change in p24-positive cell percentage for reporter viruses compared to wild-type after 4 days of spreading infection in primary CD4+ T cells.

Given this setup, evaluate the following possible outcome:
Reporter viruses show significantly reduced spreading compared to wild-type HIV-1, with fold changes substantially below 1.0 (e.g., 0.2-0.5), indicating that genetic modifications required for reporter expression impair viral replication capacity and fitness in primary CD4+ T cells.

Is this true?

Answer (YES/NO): NO